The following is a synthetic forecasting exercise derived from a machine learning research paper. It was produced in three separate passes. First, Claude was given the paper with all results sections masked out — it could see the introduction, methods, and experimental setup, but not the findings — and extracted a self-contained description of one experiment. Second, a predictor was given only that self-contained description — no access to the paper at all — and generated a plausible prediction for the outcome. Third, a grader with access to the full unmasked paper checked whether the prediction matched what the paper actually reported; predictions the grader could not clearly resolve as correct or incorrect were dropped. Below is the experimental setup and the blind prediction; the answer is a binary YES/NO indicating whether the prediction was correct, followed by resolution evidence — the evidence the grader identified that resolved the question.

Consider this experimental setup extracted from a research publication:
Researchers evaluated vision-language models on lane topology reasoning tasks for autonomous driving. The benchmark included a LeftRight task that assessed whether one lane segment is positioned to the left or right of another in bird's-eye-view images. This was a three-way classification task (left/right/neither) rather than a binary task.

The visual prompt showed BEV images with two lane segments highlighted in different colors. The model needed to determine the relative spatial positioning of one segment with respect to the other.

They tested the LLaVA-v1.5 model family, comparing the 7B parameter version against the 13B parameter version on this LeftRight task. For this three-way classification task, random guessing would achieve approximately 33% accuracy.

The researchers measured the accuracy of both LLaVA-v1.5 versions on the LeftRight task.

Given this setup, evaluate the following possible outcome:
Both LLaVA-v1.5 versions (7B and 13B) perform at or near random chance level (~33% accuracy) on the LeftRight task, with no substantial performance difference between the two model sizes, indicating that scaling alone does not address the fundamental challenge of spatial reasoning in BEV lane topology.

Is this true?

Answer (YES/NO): NO